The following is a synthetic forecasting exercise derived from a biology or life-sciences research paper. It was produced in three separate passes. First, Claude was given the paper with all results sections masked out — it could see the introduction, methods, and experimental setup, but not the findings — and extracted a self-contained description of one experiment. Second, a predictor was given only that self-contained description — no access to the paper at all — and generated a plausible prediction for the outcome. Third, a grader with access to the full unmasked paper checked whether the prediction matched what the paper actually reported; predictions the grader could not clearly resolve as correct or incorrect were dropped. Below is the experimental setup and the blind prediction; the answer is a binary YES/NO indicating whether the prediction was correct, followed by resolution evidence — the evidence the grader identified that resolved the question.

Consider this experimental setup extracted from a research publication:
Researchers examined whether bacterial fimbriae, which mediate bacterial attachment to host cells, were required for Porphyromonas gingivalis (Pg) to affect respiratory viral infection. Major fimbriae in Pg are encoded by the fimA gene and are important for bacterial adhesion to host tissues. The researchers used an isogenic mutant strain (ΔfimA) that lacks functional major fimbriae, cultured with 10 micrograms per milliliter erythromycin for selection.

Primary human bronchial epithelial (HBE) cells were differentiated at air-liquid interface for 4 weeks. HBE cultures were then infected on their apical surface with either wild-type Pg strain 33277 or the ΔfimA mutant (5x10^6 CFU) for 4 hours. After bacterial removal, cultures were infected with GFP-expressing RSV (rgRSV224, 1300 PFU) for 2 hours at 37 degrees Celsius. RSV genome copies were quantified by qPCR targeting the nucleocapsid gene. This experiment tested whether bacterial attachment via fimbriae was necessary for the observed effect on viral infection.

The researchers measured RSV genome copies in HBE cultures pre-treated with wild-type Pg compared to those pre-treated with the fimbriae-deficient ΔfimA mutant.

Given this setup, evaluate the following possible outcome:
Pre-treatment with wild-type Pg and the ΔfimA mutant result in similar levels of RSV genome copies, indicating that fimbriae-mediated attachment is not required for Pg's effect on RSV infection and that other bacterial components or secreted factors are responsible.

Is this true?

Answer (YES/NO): YES